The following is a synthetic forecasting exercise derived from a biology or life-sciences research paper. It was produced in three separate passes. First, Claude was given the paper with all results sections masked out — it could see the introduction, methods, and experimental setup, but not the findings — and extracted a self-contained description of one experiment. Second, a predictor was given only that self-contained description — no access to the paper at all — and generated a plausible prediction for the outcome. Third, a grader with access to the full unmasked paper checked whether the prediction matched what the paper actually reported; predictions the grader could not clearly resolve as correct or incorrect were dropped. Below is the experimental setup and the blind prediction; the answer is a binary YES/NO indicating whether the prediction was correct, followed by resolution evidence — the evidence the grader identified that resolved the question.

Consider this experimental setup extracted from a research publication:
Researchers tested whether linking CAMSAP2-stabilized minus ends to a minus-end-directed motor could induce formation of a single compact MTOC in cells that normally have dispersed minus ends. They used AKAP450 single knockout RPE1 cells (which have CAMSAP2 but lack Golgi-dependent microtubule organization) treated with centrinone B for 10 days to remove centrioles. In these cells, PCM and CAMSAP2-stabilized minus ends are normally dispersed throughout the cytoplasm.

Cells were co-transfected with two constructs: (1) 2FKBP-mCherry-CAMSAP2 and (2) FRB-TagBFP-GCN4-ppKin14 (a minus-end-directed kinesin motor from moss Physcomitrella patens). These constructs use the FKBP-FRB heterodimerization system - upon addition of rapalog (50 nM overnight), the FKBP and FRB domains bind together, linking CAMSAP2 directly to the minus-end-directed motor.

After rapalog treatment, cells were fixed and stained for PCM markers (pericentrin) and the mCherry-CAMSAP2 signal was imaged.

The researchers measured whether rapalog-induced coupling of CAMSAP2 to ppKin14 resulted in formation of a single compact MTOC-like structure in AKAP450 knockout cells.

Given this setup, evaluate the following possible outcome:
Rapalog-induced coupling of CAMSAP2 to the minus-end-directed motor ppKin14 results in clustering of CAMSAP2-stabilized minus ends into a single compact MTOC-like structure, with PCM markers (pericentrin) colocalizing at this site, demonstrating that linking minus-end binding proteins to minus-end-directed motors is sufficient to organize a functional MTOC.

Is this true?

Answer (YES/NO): NO